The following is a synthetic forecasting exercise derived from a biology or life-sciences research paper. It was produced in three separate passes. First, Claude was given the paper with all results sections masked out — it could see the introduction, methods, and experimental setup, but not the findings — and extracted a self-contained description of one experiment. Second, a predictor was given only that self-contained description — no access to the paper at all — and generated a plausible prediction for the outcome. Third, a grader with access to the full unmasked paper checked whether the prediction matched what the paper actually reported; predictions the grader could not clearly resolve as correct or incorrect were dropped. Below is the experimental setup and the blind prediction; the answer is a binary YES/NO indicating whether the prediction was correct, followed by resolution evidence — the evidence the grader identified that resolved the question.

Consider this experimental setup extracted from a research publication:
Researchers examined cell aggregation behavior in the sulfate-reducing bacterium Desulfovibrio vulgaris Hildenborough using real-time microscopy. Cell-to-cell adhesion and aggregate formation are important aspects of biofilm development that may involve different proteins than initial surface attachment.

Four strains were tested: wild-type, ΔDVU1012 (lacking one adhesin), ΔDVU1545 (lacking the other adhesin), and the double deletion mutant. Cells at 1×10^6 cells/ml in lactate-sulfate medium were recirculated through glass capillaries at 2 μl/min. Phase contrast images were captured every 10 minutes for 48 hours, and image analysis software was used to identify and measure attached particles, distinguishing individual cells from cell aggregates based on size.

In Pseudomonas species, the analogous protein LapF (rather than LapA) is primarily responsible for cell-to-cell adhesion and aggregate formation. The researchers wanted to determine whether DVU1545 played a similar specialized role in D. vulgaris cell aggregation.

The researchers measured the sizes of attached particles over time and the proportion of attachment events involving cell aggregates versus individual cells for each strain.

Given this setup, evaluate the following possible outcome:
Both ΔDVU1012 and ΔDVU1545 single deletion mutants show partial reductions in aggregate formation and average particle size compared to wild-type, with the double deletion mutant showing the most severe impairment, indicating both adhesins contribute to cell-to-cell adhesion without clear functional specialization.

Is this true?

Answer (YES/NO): NO